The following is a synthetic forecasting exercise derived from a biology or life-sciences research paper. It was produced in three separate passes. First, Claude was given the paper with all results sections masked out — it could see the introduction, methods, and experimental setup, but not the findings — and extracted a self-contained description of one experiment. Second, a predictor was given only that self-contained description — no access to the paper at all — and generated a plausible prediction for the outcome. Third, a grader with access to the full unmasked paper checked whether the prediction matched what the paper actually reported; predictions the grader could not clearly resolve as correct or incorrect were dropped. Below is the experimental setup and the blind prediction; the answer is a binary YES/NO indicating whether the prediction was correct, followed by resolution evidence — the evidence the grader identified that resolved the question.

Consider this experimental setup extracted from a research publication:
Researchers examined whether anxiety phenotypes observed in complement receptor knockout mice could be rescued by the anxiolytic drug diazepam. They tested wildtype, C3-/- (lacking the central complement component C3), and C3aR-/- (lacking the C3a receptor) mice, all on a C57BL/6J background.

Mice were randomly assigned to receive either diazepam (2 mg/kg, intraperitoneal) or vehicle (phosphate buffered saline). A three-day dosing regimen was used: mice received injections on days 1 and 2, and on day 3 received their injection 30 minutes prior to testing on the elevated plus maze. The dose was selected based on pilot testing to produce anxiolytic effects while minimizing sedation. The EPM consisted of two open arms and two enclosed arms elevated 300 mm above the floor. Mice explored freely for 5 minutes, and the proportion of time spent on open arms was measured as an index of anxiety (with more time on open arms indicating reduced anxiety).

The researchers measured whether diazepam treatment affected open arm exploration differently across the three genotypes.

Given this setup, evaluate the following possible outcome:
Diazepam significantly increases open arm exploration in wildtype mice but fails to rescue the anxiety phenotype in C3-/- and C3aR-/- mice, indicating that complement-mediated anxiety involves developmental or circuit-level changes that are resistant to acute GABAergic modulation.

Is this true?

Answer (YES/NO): NO